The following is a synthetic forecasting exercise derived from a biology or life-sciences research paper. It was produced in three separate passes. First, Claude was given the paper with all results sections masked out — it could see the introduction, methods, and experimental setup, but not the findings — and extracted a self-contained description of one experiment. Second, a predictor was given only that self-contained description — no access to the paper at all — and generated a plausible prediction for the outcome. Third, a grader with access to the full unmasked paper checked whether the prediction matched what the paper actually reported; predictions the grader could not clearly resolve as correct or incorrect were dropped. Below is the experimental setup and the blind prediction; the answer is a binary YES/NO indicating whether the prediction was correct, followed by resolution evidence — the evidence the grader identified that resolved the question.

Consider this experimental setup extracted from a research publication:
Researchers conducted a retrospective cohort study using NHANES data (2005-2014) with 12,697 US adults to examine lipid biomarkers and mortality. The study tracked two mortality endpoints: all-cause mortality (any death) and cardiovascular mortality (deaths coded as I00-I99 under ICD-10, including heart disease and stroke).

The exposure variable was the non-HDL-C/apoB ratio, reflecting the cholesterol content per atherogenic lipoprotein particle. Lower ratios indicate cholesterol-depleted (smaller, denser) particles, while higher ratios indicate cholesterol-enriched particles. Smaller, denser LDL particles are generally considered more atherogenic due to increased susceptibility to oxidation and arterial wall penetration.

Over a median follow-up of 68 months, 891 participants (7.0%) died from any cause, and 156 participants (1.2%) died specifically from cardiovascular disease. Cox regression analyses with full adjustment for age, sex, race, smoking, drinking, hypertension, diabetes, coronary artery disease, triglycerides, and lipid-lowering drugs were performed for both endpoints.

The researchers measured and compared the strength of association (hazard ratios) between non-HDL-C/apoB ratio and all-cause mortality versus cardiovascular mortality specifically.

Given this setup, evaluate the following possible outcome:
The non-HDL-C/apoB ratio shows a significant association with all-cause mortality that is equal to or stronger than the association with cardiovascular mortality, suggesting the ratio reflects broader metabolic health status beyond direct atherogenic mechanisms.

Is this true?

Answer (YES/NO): NO